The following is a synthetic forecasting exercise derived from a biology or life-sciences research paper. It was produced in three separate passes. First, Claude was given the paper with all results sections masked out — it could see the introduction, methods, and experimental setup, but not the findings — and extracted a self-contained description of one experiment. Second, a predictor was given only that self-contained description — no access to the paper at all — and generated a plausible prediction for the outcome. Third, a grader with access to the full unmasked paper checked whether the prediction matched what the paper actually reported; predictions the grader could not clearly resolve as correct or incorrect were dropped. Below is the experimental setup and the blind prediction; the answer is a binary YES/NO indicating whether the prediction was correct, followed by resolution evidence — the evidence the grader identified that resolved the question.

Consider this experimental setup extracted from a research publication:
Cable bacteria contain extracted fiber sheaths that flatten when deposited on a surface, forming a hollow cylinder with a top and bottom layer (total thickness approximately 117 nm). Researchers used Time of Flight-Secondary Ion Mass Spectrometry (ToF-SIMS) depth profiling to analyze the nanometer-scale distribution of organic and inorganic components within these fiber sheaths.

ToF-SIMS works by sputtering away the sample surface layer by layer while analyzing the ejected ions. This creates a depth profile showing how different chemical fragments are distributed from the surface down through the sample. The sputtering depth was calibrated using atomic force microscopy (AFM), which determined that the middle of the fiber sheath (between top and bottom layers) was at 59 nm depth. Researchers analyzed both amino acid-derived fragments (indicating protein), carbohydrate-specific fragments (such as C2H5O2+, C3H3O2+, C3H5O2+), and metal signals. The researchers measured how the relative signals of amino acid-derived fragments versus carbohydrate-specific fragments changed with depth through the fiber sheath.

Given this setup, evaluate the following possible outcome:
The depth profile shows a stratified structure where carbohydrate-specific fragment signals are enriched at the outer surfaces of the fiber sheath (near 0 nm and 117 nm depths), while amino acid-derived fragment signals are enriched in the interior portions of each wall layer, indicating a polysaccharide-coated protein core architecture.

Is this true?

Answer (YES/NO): NO